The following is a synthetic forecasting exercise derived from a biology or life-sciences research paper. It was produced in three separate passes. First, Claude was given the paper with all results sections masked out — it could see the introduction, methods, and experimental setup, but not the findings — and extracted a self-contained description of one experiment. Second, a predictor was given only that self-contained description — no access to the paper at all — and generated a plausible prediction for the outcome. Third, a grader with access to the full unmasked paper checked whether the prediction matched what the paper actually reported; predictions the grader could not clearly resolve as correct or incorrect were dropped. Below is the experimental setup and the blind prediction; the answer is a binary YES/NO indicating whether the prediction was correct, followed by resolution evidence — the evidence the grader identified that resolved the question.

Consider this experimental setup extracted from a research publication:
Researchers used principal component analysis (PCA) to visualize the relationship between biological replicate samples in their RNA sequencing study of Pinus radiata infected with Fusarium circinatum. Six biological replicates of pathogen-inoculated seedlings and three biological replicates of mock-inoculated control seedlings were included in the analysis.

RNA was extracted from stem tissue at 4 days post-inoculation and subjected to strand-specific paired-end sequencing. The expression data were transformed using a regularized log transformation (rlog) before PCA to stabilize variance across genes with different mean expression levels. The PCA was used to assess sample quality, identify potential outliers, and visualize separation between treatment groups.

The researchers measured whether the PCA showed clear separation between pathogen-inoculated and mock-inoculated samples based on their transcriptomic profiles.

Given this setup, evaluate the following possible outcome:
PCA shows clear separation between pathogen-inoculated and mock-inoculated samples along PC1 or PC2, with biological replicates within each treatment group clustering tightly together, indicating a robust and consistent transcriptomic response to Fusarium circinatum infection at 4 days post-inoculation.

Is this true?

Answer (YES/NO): NO